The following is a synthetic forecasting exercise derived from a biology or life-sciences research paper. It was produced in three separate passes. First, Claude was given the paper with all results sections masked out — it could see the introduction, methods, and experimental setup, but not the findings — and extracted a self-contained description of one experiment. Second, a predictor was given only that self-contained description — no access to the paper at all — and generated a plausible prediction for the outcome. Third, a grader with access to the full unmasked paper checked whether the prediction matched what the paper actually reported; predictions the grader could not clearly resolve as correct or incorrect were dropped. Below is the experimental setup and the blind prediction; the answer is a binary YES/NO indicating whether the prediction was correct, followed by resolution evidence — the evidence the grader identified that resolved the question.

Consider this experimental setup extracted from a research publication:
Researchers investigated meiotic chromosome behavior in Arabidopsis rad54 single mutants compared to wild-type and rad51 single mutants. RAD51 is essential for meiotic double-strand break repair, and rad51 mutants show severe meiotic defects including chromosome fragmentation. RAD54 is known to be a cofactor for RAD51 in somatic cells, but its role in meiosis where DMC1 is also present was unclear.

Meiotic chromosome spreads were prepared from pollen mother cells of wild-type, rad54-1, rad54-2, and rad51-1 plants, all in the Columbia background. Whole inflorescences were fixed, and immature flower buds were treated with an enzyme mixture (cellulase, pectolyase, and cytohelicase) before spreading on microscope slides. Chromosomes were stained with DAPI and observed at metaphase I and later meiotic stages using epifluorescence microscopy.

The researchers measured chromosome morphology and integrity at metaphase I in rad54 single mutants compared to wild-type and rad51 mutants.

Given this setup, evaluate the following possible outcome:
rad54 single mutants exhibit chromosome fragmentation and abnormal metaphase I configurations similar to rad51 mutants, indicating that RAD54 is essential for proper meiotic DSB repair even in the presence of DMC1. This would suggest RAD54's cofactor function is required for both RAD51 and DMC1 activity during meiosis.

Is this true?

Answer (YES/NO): NO